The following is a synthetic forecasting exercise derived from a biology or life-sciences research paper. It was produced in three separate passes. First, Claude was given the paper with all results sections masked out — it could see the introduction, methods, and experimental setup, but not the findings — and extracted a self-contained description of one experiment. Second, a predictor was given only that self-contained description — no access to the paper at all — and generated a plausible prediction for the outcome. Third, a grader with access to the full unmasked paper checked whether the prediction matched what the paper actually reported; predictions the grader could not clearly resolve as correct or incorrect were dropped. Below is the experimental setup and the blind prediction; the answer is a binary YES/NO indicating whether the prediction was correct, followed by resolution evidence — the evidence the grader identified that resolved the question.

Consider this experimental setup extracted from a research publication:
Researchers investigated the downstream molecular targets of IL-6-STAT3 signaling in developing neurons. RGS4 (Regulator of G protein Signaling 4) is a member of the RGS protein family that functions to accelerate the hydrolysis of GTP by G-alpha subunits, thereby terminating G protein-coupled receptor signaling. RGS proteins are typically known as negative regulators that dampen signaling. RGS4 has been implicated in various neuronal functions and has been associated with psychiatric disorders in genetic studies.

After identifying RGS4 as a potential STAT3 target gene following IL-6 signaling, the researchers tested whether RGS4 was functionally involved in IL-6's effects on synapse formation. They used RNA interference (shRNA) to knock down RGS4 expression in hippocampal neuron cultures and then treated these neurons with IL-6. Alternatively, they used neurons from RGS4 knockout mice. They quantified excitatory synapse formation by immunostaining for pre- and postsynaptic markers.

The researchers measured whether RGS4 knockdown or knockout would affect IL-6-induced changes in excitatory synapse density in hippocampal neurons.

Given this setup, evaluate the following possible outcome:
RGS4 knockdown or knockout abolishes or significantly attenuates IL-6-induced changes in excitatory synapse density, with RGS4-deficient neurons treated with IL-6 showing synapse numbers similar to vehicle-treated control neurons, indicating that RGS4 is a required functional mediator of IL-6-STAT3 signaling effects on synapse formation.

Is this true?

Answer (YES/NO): YES